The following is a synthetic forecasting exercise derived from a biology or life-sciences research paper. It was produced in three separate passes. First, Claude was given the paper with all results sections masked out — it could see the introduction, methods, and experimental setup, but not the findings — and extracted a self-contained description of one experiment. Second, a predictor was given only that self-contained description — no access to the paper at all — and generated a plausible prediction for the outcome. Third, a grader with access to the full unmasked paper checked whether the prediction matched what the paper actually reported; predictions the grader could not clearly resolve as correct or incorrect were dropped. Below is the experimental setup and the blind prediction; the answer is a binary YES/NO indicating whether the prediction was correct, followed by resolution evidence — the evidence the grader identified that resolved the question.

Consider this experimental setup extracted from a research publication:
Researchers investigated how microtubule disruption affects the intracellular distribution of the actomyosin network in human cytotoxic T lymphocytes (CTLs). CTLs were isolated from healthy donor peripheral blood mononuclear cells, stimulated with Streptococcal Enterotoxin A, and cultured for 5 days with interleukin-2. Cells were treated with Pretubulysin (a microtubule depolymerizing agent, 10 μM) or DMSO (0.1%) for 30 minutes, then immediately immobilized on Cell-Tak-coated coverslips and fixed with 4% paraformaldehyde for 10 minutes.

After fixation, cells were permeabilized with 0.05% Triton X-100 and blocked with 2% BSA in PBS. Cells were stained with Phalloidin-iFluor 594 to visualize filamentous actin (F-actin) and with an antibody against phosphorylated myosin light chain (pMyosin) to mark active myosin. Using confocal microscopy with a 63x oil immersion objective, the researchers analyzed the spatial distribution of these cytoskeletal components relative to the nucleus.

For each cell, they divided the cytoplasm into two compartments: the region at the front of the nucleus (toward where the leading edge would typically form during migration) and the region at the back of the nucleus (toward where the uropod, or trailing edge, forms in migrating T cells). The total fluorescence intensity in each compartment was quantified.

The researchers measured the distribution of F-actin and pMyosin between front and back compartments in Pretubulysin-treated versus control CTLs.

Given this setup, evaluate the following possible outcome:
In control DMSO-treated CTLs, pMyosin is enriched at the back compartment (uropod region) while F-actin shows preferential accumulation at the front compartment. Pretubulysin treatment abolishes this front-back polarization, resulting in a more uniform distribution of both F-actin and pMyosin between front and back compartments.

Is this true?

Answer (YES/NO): NO